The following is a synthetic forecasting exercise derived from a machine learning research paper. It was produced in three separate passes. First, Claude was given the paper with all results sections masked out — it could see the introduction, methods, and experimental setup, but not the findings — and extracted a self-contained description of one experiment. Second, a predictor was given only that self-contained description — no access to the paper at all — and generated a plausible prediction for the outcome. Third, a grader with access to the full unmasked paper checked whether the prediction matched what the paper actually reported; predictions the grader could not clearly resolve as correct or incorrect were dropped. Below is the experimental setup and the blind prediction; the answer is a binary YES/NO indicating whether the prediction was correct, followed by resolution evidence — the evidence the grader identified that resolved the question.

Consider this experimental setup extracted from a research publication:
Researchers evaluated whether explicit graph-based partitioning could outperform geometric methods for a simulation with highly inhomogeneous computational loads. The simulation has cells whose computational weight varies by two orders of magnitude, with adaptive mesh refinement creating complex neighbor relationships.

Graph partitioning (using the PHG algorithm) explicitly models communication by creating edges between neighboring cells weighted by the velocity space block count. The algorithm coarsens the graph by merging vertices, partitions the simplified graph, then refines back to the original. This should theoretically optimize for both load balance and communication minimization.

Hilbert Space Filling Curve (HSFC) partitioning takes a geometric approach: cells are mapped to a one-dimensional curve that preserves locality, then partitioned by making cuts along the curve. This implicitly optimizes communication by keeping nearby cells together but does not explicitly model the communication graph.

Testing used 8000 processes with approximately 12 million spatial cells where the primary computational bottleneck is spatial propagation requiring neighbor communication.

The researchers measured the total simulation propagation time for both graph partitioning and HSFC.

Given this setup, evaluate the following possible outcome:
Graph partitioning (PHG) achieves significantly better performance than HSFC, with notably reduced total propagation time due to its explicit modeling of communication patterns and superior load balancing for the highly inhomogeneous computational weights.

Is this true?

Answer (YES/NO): NO